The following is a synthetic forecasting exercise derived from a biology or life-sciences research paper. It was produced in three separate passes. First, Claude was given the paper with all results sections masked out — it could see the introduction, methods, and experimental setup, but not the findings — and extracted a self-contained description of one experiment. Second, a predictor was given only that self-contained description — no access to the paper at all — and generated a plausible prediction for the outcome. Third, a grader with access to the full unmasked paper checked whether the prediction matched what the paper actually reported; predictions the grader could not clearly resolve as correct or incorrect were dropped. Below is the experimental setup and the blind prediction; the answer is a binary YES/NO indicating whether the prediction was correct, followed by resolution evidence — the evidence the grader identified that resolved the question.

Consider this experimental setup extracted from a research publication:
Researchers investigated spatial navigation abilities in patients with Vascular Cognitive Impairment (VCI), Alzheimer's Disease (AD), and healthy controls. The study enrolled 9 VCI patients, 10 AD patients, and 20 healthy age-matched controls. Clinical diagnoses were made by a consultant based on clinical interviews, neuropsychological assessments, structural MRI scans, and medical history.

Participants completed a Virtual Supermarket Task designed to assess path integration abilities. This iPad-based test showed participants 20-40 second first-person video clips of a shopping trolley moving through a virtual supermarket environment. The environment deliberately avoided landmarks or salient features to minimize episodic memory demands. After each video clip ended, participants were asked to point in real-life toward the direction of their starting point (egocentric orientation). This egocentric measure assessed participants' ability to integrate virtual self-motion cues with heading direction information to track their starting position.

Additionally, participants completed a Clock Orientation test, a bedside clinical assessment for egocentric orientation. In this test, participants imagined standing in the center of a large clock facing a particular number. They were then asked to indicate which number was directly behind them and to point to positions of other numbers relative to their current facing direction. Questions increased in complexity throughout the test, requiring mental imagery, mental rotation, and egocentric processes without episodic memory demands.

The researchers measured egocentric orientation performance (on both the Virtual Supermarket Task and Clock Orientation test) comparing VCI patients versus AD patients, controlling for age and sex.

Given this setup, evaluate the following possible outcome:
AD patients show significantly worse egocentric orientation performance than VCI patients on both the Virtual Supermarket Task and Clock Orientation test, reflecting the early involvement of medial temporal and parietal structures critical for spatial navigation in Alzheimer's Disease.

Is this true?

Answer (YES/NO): NO